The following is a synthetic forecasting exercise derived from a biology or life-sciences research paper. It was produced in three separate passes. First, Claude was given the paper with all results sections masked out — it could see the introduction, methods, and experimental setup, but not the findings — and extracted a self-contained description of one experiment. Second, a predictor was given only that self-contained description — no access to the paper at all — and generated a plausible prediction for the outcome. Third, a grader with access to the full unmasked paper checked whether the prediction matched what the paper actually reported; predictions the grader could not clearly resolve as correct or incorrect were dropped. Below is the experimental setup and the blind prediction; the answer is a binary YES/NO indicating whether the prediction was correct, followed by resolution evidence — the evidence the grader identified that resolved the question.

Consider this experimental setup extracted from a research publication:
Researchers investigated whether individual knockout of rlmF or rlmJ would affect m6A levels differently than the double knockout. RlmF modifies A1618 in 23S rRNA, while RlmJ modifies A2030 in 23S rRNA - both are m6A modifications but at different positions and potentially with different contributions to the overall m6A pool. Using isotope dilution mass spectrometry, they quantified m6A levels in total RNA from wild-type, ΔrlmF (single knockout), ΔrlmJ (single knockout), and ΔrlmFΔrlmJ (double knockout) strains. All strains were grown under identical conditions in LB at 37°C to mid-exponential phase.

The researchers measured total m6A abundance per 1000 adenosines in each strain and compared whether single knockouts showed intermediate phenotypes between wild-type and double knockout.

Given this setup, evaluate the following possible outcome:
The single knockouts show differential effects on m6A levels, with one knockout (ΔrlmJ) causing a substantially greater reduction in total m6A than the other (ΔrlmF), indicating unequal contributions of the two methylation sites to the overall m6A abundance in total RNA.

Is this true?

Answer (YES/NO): NO